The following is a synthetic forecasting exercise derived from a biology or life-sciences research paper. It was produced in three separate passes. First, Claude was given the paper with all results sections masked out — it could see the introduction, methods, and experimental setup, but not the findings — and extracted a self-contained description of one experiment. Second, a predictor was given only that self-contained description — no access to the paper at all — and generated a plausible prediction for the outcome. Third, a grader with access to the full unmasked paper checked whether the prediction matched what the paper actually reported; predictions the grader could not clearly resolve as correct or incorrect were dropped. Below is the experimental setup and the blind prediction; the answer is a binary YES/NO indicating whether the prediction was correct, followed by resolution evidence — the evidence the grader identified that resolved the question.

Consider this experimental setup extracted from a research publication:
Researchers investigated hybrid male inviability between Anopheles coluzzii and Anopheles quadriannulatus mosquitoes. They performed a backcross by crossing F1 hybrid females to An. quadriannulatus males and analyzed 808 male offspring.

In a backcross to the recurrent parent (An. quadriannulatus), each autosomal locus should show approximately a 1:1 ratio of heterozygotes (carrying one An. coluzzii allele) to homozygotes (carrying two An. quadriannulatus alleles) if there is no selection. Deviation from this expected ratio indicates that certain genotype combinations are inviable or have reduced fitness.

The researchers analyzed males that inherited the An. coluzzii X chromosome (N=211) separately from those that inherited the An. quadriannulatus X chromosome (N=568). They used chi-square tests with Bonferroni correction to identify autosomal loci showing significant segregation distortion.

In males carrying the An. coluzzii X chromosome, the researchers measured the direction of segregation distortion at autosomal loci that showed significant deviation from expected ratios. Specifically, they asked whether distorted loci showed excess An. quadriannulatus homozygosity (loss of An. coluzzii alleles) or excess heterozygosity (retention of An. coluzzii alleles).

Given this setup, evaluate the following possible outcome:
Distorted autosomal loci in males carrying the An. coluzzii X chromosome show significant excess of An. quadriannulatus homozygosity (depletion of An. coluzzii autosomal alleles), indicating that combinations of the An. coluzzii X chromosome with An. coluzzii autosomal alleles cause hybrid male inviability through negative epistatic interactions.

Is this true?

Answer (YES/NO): NO